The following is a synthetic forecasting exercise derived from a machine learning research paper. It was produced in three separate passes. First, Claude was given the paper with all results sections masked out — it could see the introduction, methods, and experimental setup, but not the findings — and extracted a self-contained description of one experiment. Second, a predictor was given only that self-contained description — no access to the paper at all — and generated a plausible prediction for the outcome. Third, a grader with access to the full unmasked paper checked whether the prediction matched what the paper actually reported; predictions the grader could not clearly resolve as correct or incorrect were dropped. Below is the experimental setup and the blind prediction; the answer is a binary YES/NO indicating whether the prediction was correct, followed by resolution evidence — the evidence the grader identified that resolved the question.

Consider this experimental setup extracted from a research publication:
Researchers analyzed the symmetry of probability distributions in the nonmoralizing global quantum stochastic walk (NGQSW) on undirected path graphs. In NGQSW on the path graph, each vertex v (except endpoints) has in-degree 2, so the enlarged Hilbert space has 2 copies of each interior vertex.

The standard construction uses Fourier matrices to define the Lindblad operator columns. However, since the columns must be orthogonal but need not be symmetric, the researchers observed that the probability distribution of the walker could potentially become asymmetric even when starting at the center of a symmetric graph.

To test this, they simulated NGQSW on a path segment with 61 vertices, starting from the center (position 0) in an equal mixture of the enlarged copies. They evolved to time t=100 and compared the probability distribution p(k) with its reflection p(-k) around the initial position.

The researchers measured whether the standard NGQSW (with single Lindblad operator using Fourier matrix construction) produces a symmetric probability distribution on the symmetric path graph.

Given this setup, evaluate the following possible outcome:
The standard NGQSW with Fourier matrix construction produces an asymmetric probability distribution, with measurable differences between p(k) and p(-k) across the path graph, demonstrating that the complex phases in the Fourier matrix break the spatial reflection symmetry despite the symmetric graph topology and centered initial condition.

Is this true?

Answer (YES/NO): YES